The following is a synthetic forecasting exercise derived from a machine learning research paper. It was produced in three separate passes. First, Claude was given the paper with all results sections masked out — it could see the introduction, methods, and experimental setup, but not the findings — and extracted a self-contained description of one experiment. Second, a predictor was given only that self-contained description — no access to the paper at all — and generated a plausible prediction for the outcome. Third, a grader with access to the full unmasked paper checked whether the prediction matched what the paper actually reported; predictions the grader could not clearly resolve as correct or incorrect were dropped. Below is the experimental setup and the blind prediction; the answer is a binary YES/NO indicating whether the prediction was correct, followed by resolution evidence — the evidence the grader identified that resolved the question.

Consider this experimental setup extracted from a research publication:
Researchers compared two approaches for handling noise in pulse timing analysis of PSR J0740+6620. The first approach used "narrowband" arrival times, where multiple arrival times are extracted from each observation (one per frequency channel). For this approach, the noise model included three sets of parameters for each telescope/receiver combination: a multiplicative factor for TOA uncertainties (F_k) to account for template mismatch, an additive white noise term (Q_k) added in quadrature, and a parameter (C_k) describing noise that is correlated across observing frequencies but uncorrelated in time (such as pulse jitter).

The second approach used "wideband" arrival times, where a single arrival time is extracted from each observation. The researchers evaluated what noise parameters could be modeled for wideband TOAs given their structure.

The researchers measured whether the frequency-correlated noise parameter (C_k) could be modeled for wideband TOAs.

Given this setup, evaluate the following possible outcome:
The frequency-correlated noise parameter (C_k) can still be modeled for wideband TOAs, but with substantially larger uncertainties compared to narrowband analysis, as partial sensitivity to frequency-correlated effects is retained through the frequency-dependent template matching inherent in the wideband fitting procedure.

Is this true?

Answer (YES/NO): NO